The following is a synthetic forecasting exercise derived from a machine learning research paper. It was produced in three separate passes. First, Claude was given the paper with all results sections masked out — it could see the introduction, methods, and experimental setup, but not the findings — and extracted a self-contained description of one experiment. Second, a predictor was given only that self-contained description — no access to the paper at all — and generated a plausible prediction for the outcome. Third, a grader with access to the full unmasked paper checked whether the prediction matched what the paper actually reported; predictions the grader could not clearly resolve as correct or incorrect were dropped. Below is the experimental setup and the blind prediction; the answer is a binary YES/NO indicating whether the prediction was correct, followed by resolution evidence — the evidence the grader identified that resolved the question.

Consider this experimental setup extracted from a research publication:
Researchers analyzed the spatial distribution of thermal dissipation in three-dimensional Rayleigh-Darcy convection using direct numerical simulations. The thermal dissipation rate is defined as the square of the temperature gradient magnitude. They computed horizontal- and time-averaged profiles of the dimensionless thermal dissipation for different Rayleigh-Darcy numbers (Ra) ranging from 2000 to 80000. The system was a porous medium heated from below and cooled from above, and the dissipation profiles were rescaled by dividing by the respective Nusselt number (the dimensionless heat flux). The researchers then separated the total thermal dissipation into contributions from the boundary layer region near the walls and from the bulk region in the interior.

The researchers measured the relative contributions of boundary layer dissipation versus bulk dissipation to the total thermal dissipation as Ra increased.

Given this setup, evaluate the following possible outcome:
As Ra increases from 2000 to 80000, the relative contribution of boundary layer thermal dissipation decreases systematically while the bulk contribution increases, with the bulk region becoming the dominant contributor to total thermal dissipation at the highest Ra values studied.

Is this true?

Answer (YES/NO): NO